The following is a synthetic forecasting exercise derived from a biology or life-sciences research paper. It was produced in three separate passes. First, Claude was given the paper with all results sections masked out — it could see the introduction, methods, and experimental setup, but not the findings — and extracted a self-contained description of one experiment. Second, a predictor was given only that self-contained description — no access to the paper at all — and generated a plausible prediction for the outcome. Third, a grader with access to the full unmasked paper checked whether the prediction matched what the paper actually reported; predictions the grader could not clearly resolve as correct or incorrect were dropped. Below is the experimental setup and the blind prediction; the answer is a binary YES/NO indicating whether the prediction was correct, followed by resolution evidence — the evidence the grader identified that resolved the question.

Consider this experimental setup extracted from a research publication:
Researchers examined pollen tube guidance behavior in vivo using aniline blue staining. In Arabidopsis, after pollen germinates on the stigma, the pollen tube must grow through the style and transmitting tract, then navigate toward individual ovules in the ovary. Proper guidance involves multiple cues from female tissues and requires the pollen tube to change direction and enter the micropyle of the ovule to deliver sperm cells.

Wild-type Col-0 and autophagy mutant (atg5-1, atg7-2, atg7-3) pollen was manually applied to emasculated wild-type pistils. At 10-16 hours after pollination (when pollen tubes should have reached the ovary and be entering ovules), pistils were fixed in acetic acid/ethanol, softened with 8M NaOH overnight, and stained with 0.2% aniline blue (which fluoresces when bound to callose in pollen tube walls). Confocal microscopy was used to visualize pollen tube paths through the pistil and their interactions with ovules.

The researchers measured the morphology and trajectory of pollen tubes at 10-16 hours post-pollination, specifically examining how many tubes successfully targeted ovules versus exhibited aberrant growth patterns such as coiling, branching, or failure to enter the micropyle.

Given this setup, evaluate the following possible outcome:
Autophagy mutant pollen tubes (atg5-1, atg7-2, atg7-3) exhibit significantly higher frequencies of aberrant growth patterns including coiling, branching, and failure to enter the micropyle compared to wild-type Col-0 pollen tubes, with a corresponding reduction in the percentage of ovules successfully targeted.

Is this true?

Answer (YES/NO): NO